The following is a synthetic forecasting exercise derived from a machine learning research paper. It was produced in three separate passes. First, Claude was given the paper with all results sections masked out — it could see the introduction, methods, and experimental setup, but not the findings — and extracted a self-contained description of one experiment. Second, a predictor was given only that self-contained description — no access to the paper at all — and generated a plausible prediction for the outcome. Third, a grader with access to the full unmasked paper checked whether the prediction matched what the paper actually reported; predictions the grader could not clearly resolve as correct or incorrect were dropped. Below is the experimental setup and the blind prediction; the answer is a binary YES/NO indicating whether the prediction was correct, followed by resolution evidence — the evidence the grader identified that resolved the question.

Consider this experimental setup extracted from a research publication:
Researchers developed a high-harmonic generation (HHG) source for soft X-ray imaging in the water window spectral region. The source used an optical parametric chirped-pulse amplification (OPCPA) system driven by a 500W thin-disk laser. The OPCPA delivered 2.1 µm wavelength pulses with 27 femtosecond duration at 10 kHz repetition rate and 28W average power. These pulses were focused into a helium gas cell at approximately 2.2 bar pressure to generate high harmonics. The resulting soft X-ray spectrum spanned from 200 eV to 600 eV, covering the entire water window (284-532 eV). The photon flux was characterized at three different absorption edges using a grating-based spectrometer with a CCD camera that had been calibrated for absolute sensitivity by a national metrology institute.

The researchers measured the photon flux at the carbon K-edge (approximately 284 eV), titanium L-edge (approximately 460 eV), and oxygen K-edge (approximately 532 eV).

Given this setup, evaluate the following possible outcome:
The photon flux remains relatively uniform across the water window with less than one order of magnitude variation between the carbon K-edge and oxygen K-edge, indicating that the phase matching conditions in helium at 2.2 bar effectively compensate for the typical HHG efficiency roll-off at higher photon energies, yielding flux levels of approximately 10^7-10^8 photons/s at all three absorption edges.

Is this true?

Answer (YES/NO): NO